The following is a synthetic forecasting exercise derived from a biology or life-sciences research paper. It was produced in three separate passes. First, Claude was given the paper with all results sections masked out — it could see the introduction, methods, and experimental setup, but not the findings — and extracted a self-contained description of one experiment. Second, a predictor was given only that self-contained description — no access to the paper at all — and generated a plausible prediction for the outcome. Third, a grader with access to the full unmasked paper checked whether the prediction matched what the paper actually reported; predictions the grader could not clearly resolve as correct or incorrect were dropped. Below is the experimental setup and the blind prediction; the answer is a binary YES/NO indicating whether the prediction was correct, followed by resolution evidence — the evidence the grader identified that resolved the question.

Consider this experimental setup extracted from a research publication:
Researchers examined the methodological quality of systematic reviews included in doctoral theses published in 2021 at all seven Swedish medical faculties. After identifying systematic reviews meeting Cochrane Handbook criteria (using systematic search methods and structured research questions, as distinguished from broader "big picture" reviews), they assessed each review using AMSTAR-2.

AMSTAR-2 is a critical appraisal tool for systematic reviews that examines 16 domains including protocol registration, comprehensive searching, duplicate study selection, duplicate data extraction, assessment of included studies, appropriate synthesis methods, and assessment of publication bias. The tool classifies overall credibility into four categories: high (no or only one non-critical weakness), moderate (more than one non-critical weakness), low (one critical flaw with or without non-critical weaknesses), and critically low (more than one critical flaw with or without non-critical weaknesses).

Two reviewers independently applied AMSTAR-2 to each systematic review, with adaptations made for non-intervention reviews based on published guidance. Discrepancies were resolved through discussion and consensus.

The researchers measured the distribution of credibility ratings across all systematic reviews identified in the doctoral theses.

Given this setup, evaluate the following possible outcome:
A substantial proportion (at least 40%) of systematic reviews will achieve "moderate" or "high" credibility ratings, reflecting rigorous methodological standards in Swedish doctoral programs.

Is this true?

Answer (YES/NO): NO